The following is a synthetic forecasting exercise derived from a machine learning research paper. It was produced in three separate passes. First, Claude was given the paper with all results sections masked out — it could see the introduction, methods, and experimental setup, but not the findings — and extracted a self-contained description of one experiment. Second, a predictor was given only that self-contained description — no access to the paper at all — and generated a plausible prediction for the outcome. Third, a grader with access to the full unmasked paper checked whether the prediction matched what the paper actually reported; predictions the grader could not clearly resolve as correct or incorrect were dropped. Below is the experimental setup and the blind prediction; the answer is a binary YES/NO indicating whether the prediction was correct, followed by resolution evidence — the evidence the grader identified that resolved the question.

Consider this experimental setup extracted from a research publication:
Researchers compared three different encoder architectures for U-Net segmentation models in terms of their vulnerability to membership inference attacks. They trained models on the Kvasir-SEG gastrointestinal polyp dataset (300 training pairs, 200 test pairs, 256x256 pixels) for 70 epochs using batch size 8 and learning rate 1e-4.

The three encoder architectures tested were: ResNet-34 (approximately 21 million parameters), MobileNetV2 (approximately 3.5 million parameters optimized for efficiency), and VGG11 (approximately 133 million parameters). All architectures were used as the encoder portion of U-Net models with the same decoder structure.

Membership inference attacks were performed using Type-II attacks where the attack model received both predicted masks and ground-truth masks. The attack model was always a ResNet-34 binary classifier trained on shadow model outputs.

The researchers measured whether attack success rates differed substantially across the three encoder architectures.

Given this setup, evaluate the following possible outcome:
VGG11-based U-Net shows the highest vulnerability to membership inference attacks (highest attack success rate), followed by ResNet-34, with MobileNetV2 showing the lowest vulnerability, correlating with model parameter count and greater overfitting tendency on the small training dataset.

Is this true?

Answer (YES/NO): NO